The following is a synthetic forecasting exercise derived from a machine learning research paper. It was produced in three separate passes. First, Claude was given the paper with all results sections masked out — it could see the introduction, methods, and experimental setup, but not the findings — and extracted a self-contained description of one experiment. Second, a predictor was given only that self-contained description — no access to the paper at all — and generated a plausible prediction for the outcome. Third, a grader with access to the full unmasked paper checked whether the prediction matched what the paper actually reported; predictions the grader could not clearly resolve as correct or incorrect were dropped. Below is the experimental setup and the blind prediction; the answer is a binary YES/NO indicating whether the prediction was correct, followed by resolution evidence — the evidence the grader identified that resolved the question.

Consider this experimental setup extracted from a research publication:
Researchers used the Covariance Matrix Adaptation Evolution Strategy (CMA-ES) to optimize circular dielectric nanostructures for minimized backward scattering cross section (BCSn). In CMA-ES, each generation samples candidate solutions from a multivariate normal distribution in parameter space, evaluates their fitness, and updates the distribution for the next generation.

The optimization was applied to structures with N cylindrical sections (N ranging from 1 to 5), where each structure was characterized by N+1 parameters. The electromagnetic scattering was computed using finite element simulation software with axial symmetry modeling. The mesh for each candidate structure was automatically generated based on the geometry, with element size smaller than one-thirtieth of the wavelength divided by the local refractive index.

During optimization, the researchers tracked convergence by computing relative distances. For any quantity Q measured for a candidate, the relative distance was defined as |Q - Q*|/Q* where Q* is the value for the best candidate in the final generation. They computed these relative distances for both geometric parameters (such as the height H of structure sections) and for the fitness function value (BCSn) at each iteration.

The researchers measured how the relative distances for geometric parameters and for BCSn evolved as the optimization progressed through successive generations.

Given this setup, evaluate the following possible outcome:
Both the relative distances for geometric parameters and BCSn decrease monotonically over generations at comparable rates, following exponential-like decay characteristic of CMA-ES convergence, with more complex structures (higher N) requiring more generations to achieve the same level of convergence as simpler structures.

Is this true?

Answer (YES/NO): NO